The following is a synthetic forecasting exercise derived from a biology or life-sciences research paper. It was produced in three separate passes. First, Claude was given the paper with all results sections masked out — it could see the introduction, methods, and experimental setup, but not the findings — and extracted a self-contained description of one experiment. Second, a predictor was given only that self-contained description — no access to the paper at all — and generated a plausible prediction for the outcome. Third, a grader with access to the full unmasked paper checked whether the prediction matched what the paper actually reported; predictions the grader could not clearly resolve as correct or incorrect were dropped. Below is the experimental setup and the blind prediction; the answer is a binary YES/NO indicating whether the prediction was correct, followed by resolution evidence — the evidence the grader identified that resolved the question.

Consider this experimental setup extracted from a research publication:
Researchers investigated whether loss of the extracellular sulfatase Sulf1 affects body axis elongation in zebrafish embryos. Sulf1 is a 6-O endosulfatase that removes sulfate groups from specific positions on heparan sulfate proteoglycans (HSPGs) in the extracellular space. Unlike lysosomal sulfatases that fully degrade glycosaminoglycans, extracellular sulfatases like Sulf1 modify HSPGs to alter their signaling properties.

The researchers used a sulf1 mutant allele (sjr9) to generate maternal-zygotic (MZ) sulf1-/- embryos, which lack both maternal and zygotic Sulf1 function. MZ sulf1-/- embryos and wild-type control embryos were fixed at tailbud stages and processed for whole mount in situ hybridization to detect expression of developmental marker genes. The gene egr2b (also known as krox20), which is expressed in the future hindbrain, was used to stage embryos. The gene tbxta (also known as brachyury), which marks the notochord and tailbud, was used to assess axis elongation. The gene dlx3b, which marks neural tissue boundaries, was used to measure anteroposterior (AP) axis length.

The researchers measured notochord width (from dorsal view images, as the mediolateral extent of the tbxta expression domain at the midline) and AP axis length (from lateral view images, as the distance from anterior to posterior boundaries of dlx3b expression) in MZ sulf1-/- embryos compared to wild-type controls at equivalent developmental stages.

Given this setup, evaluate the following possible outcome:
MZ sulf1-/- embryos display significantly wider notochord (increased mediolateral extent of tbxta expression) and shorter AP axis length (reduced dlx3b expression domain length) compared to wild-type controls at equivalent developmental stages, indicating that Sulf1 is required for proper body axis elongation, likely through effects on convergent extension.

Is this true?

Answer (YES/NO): YES